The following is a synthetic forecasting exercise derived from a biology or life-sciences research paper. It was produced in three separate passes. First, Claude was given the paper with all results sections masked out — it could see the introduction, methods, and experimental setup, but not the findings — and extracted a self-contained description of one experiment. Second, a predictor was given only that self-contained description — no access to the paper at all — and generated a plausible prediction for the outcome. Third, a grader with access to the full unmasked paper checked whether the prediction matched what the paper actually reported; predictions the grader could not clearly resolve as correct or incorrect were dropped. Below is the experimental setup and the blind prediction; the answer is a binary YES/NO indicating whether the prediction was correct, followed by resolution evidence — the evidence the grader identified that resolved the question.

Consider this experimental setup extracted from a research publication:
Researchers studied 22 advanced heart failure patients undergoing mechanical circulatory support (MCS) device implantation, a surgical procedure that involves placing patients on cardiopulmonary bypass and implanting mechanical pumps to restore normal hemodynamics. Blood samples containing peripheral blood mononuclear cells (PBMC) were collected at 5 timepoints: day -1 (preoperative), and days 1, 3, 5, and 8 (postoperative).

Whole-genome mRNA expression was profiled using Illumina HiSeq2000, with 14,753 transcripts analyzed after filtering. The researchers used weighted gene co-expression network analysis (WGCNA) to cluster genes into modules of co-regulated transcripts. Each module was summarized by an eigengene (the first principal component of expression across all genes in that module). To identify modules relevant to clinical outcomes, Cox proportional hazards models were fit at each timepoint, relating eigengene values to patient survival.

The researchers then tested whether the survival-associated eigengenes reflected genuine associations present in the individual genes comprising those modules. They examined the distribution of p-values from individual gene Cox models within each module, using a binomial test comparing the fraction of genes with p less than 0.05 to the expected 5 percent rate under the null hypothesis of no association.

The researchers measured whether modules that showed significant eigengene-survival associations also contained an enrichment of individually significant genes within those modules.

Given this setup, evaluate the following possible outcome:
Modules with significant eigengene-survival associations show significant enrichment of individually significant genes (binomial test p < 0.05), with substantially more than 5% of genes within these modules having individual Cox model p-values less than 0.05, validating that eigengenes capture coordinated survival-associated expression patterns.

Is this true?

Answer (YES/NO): YES